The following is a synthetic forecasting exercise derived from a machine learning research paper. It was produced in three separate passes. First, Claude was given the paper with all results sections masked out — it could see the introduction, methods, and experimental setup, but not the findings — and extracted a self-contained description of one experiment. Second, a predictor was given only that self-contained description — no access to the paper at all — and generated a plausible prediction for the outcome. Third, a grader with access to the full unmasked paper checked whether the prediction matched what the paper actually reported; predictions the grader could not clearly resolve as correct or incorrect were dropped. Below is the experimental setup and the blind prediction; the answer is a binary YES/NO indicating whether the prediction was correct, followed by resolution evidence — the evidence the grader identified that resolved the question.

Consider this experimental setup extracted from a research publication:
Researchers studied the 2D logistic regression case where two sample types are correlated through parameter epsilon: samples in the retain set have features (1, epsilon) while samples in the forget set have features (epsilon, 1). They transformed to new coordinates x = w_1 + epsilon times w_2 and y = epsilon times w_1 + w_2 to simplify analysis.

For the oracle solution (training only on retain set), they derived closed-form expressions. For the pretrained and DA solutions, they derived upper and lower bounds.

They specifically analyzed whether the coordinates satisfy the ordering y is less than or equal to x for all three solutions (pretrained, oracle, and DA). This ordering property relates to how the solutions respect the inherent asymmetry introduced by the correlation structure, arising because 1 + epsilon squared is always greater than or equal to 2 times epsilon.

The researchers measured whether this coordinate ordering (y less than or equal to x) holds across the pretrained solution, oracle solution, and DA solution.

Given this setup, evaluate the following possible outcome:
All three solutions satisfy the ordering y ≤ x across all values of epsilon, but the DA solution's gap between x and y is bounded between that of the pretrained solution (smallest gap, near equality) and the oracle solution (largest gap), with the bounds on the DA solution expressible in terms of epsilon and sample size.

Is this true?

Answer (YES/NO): NO